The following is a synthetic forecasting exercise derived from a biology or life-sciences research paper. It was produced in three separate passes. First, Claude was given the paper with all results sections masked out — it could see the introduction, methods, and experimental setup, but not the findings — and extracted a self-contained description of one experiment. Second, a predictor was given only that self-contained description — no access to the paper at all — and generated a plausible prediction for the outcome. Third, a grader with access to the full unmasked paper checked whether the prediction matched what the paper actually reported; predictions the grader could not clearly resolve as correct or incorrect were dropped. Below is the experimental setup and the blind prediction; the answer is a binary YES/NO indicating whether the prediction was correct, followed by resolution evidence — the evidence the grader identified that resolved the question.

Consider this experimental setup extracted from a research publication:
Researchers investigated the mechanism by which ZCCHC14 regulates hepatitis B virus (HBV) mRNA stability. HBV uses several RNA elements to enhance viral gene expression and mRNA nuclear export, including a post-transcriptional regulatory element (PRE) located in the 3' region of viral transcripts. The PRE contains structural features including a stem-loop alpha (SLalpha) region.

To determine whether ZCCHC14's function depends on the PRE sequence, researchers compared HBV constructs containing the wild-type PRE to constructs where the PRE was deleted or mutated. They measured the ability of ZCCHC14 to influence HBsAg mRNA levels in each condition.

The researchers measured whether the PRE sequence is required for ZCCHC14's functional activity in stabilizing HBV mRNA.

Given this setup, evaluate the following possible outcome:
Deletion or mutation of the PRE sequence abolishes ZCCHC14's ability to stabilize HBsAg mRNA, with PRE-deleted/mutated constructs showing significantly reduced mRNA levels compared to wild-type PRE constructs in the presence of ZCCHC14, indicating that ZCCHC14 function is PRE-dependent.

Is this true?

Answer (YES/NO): YES